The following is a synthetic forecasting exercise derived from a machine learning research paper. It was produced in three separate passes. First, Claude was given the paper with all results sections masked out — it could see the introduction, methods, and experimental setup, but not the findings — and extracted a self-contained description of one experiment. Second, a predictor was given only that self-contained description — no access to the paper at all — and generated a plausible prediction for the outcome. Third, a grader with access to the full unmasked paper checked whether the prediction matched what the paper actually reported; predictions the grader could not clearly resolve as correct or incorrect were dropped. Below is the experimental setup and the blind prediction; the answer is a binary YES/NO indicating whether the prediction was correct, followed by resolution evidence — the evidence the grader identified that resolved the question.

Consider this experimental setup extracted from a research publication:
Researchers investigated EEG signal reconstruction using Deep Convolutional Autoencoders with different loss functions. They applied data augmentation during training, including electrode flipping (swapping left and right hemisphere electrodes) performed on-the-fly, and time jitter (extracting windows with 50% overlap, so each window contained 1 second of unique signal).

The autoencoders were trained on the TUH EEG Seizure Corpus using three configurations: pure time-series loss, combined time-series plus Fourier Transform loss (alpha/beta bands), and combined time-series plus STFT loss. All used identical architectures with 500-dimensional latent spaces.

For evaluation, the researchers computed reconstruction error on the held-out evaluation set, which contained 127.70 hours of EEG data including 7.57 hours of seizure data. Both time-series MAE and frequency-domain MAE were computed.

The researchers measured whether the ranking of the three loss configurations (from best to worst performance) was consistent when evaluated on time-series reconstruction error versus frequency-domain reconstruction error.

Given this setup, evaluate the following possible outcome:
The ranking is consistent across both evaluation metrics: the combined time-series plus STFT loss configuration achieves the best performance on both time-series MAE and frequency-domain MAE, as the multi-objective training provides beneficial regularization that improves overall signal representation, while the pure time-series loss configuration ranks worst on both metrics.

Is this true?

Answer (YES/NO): NO